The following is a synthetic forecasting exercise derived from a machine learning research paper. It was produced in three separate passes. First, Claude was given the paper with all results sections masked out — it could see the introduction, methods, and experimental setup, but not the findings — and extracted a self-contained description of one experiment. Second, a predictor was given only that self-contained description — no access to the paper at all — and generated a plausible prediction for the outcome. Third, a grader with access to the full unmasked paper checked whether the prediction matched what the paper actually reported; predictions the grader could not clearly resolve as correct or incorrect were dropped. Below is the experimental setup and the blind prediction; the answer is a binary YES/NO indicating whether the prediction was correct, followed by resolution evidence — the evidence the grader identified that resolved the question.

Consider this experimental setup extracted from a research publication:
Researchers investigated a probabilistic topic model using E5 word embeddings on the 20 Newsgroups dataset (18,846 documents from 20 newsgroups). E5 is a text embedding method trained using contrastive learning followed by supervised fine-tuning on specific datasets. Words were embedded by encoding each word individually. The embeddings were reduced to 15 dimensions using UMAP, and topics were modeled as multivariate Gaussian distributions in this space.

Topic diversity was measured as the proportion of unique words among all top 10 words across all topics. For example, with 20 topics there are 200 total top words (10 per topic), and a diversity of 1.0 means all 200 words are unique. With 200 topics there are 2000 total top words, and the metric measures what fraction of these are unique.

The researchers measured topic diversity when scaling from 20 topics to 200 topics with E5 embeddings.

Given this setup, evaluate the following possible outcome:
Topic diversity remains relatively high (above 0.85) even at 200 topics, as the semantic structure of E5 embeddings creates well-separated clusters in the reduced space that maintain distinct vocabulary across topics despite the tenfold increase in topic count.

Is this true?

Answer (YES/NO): YES